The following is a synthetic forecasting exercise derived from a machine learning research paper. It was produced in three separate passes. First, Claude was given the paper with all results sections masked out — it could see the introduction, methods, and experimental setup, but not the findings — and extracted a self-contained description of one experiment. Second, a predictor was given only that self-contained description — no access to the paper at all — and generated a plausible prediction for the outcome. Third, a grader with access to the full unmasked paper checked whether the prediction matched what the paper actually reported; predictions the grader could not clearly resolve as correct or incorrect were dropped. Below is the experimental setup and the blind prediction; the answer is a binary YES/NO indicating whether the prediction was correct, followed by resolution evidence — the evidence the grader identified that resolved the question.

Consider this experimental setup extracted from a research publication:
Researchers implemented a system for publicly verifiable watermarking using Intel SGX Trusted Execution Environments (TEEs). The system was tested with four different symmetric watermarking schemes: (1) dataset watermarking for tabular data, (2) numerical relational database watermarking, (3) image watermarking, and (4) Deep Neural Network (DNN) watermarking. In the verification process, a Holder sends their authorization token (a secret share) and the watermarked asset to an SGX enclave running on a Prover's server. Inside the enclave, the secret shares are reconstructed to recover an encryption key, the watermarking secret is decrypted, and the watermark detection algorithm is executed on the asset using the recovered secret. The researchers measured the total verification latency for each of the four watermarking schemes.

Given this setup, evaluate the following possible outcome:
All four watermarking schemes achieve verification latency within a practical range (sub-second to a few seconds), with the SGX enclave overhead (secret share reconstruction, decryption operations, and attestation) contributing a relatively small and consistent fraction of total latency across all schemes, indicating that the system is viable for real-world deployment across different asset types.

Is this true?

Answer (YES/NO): NO